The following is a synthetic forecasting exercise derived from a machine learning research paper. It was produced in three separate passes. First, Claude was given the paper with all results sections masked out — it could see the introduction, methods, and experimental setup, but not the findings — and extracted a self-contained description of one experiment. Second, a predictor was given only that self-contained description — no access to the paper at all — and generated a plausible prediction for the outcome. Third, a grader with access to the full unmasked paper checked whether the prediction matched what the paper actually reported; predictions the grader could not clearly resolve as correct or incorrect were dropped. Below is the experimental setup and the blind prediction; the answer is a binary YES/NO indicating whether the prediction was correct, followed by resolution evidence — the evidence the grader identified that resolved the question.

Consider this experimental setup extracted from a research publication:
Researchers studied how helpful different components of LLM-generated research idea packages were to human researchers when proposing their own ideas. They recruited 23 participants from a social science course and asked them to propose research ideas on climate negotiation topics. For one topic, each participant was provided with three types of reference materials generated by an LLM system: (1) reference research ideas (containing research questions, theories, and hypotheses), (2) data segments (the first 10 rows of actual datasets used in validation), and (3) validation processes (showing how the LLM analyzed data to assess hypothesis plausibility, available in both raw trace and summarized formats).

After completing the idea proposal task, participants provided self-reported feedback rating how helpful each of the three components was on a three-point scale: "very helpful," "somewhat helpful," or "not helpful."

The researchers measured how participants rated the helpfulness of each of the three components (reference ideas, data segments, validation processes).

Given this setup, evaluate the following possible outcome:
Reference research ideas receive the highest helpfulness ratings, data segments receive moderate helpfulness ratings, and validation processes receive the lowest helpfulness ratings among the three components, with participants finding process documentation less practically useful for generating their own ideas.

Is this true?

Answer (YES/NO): NO